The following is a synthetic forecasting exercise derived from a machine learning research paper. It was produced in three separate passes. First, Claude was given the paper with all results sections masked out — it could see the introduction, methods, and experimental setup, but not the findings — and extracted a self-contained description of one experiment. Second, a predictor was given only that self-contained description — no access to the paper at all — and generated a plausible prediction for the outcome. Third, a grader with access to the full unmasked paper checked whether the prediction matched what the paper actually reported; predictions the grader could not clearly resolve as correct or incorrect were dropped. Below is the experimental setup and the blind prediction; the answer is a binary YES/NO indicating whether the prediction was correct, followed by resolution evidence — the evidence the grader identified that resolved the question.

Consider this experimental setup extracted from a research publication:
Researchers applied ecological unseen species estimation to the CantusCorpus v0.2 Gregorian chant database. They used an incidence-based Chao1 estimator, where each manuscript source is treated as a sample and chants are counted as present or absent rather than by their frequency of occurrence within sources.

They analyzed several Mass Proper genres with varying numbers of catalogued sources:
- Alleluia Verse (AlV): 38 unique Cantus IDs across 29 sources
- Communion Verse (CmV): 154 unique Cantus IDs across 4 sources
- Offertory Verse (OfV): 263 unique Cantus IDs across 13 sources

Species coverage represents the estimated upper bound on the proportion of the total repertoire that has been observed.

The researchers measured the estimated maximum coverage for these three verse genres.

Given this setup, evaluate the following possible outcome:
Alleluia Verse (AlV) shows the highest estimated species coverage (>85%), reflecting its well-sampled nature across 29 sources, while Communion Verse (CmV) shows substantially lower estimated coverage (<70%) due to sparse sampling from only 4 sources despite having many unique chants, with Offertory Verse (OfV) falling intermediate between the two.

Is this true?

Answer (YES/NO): NO